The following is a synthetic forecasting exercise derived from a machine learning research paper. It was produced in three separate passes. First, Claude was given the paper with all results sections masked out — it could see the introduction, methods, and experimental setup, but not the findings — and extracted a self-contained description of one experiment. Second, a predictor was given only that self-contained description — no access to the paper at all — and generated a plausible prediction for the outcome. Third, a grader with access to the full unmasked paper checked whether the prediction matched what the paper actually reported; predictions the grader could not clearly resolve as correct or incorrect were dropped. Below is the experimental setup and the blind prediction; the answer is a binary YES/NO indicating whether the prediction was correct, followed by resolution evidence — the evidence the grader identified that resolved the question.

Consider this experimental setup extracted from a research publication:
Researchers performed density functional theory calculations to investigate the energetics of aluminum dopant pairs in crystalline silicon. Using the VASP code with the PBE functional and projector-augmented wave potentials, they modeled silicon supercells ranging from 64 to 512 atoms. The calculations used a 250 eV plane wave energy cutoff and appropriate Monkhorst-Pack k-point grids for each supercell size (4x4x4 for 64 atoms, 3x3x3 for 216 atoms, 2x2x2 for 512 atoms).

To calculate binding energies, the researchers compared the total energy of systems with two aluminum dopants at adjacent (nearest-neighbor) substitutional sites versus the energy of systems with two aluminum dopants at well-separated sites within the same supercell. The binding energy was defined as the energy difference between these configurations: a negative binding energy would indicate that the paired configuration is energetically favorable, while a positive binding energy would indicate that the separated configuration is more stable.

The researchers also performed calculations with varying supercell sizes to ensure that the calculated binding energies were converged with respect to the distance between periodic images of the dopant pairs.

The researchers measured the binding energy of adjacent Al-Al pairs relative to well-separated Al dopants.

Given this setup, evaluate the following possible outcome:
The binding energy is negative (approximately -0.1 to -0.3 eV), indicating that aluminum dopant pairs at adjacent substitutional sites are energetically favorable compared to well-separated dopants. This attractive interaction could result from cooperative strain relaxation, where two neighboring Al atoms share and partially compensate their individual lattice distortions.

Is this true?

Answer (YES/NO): NO